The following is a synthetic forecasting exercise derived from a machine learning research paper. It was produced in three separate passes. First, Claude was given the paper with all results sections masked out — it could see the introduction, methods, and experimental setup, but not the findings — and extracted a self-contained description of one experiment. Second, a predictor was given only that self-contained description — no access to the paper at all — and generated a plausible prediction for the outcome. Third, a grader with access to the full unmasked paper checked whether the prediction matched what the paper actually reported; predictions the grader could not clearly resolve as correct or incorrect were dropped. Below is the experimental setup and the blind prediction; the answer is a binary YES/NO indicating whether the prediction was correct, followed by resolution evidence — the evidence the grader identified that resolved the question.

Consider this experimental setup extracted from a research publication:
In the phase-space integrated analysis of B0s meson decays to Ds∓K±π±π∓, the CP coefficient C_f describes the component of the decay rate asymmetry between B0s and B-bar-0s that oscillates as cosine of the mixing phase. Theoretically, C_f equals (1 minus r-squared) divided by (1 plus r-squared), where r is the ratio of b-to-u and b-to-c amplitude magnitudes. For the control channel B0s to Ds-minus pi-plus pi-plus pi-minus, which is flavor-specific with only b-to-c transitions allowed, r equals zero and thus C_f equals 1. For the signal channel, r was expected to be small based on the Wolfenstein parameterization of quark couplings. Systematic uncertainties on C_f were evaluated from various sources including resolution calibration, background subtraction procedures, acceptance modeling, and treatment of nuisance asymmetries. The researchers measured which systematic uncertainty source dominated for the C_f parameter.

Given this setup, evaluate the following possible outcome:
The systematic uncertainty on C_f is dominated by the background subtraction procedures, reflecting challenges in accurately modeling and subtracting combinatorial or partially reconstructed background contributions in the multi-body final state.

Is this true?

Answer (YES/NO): NO